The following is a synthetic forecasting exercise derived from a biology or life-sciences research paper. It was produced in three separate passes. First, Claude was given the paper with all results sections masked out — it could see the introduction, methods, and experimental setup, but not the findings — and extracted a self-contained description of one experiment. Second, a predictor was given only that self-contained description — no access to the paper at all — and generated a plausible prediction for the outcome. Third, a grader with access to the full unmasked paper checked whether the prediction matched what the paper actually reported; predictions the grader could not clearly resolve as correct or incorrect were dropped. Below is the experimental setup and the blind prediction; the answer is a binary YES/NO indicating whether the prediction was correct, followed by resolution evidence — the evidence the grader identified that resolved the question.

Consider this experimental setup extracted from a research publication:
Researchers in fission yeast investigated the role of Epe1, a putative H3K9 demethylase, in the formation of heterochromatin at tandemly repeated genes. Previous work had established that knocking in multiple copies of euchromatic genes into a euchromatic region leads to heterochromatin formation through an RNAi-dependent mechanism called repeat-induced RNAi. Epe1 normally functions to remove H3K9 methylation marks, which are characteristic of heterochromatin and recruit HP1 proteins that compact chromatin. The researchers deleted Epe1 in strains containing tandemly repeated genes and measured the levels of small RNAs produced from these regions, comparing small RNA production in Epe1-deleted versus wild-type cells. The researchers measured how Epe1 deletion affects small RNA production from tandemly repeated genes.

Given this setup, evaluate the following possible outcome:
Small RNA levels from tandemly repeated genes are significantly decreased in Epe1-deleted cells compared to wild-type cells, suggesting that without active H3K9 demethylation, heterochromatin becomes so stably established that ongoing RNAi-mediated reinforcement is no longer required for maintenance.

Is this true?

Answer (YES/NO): NO